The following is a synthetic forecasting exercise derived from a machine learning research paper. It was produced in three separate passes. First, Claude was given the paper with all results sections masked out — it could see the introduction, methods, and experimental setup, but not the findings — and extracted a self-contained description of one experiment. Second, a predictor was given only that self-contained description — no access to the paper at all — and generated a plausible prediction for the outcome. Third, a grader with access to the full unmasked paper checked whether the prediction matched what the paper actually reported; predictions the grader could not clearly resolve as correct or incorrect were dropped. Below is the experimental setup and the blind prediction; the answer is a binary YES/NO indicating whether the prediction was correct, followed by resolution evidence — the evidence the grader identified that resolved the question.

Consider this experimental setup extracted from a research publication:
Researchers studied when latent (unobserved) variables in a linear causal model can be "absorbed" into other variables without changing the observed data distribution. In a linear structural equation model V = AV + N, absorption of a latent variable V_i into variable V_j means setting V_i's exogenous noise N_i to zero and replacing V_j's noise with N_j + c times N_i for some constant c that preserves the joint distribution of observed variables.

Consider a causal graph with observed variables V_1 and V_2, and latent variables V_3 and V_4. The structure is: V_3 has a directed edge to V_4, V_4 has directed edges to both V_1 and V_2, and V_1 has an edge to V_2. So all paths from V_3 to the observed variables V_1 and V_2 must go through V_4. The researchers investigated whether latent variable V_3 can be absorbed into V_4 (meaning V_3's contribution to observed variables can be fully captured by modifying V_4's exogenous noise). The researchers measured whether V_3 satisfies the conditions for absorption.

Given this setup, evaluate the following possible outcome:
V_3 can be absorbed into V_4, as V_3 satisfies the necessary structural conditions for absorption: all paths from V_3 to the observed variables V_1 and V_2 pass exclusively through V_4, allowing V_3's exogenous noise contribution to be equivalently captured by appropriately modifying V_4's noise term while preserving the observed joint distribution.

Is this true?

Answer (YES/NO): YES